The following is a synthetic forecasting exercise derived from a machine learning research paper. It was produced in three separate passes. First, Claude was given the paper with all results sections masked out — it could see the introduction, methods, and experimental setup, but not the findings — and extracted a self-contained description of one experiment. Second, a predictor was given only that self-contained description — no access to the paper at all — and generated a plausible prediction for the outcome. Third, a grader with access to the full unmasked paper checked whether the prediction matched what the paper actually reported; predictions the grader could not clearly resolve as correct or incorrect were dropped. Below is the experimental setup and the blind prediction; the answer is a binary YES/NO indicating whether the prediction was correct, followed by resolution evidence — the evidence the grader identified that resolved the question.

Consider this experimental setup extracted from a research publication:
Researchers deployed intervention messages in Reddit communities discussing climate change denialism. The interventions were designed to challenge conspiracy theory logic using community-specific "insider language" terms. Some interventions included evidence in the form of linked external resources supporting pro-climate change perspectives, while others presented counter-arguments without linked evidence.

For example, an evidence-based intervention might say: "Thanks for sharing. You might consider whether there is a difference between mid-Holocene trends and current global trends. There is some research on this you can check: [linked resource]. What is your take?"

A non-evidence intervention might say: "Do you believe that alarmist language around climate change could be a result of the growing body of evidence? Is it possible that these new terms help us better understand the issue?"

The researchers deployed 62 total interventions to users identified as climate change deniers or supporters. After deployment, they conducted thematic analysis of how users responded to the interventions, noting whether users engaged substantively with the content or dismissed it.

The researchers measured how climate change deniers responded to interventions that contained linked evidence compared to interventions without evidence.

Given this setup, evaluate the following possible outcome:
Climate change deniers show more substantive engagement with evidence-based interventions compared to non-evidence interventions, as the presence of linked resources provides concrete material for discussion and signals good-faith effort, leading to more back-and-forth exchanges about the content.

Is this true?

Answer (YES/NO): YES